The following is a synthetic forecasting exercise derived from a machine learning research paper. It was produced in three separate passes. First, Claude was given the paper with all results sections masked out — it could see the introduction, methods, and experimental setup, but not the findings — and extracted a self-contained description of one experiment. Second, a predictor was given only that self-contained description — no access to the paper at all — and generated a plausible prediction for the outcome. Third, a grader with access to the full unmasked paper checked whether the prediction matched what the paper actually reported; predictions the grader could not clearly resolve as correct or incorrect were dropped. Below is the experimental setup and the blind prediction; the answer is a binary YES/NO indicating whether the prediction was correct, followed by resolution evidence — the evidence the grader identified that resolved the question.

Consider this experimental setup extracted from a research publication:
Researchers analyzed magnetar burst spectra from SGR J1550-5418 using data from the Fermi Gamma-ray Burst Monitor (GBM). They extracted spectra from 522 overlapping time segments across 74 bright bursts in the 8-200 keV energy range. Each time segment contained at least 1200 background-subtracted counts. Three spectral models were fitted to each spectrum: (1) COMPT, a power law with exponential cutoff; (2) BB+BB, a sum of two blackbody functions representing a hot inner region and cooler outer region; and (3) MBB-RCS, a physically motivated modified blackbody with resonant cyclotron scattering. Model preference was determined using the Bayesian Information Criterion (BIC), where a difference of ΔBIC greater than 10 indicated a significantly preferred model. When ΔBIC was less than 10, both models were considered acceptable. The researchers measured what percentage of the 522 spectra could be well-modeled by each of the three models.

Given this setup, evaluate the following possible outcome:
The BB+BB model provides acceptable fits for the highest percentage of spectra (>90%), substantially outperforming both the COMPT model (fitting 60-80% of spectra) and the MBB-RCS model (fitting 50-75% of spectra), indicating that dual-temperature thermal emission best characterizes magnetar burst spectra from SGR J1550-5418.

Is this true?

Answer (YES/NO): NO